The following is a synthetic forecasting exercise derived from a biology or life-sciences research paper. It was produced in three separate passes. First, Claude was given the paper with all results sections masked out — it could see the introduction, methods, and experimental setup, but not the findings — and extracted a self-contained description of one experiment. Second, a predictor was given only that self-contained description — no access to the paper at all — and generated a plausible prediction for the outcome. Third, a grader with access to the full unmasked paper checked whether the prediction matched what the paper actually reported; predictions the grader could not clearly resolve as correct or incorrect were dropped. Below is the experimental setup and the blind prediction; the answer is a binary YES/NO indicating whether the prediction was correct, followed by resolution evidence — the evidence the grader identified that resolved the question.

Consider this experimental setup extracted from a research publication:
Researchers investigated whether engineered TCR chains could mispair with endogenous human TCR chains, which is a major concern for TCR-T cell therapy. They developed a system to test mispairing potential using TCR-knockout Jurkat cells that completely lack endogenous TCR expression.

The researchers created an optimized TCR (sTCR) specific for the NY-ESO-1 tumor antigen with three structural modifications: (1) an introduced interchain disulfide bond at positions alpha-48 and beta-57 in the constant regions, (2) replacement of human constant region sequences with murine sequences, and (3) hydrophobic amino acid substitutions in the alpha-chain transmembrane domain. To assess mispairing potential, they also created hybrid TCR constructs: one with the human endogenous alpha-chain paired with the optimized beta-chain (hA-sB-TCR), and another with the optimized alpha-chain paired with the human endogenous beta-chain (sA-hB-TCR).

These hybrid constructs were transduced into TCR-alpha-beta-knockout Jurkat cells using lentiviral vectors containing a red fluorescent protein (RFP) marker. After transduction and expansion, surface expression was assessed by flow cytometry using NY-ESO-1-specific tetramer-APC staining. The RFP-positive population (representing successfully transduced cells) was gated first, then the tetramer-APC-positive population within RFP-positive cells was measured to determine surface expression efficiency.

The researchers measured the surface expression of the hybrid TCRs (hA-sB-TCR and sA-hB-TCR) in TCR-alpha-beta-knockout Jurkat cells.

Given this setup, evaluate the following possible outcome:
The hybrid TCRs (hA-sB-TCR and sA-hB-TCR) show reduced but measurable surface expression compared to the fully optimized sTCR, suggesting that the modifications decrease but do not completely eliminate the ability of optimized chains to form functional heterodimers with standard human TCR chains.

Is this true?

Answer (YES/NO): NO